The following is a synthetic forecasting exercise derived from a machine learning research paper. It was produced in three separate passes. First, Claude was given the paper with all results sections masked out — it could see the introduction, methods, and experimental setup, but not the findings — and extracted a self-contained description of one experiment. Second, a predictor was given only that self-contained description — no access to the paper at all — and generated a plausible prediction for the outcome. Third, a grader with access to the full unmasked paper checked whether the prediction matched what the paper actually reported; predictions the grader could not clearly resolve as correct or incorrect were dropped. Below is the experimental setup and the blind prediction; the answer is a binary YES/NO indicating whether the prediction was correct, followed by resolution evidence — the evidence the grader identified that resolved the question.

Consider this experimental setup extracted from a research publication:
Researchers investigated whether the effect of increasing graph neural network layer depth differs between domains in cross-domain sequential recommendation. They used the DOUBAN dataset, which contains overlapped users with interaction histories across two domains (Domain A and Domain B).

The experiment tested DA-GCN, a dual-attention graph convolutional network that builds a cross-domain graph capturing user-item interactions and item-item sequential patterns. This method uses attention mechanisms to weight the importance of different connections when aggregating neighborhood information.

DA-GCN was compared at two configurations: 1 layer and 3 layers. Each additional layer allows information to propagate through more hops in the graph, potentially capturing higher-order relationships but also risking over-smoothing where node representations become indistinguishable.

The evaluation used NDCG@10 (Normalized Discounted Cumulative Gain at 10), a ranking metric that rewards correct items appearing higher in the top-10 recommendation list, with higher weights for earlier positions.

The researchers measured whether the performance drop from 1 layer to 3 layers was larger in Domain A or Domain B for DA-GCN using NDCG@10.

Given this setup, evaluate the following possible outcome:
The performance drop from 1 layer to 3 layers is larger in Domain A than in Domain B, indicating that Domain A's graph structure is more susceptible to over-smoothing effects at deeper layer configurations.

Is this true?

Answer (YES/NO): YES